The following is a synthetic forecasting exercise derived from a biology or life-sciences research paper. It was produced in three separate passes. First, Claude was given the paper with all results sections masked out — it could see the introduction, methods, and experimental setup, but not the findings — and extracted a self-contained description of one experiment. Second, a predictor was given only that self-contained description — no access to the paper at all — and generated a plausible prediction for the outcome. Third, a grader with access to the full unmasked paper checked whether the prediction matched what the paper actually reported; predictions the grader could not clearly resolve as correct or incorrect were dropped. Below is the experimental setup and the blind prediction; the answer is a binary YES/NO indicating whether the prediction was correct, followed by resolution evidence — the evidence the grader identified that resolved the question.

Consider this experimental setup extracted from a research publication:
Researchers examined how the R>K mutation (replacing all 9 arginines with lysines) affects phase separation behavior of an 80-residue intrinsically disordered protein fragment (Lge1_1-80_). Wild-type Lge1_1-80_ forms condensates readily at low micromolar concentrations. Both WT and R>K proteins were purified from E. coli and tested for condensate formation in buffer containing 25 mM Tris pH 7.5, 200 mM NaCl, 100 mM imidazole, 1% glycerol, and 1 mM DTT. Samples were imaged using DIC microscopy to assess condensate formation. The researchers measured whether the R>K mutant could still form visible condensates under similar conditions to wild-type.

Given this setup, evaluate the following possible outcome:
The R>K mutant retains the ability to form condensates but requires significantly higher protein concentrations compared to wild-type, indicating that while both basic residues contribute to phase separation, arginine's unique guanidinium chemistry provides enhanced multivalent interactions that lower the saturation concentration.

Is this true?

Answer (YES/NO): YES